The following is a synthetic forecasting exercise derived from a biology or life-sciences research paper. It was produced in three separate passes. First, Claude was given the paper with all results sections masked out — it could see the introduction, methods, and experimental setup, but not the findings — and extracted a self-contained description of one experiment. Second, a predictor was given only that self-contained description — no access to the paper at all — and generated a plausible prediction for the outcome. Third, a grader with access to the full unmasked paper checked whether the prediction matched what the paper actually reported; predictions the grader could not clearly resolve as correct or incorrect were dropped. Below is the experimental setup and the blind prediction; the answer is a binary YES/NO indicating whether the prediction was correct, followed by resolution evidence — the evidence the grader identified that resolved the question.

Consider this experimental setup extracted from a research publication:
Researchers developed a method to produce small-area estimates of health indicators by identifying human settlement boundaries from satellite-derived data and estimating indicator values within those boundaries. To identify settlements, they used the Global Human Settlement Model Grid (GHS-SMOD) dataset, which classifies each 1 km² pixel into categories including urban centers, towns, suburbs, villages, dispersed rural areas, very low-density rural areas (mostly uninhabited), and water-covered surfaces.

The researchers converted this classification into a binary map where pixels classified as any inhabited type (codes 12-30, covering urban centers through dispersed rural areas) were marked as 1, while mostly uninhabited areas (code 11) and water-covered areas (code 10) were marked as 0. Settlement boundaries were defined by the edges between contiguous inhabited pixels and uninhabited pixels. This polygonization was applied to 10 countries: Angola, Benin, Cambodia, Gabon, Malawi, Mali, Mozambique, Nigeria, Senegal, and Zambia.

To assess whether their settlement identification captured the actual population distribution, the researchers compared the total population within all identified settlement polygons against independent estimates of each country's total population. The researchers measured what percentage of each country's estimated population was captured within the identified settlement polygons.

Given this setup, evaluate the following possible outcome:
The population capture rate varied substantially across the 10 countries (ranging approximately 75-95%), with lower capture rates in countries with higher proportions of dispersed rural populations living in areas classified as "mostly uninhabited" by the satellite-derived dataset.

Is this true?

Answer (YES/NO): NO